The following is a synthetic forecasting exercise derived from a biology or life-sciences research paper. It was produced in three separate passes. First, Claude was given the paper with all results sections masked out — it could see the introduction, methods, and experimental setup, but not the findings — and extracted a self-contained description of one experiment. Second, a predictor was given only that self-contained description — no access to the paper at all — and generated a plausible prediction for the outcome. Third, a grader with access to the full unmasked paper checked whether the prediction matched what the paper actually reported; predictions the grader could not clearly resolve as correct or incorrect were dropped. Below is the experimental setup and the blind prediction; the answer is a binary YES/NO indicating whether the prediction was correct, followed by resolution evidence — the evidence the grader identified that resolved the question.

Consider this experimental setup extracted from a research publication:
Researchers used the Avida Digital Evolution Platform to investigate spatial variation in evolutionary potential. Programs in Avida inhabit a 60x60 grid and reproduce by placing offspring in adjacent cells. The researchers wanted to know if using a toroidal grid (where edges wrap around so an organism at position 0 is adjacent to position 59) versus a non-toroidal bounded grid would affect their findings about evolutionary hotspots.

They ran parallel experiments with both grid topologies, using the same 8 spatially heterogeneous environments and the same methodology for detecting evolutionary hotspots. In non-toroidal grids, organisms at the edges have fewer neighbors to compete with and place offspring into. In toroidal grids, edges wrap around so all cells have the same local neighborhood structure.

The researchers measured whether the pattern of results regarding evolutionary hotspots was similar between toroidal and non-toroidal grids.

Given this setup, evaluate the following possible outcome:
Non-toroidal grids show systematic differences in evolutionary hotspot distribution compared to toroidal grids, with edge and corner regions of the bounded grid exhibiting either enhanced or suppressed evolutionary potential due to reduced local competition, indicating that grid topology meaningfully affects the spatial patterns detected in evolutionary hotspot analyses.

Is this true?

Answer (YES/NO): NO